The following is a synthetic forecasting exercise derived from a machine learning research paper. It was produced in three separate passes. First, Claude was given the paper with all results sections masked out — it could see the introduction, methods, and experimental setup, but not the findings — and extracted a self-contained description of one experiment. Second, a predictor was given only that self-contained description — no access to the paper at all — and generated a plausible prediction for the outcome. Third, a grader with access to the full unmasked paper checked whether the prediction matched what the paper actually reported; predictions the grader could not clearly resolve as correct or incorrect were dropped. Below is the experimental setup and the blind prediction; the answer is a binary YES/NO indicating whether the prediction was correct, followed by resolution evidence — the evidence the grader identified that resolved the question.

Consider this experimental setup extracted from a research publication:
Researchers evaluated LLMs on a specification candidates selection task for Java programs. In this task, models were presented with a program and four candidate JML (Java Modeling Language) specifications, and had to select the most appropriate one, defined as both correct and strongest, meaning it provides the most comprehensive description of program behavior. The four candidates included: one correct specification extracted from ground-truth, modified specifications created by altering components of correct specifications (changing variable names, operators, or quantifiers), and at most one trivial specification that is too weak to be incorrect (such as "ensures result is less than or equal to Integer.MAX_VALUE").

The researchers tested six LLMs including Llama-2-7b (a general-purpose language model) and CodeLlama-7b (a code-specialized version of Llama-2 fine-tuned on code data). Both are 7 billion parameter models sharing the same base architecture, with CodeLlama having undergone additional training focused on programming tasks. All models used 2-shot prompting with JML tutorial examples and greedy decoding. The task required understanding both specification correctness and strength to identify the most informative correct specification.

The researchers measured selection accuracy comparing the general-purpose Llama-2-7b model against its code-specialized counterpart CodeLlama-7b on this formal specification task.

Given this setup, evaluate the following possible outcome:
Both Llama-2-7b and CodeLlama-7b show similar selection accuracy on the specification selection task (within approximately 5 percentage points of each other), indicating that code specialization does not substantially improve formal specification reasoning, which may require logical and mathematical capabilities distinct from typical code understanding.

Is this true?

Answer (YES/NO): YES